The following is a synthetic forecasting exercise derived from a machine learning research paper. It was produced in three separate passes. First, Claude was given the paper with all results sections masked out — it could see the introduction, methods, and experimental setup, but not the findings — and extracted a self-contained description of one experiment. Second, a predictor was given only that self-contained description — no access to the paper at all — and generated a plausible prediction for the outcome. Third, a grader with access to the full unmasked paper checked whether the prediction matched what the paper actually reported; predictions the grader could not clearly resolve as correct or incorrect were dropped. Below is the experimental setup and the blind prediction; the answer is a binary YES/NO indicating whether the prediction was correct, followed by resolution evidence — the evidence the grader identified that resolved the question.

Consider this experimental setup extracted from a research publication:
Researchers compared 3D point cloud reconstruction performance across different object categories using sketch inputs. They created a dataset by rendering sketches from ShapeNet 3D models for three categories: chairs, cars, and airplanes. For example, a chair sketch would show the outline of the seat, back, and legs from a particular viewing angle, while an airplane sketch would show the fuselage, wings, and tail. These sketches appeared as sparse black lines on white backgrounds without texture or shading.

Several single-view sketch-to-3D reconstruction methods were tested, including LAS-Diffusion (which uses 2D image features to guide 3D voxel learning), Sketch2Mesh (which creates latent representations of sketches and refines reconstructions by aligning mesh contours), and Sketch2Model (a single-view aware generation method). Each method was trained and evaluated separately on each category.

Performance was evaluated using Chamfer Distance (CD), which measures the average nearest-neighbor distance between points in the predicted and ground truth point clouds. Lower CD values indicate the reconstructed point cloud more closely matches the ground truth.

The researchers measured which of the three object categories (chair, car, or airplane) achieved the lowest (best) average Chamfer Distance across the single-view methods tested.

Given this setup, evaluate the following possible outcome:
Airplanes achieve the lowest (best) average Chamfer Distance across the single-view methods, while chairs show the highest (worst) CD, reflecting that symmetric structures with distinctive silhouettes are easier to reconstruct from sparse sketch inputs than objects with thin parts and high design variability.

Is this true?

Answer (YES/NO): YES